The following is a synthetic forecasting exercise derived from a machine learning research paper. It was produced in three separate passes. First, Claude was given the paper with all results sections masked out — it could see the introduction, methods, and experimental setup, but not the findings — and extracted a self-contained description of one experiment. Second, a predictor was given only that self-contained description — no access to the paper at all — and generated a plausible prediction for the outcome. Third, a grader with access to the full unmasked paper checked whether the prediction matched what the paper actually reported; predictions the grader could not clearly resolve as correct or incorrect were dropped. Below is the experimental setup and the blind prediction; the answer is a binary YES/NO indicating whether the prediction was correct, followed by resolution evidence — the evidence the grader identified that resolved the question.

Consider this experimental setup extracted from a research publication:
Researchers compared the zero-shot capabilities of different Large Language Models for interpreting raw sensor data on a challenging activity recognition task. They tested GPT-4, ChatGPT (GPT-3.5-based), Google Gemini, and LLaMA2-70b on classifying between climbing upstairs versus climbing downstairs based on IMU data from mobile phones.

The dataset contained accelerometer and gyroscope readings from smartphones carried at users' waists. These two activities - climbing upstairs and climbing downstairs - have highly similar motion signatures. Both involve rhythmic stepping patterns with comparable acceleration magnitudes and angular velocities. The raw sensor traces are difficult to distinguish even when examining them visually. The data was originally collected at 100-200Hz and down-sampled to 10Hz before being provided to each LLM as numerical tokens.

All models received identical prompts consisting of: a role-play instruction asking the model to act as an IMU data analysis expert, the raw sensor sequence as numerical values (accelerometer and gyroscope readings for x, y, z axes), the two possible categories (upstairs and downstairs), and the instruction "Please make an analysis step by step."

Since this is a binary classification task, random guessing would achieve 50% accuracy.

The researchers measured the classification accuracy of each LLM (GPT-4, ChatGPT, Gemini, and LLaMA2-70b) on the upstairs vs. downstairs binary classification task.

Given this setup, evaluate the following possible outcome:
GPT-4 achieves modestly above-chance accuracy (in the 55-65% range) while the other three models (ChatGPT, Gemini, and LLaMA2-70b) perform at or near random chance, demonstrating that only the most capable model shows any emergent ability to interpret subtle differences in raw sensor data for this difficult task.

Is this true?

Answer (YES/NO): NO